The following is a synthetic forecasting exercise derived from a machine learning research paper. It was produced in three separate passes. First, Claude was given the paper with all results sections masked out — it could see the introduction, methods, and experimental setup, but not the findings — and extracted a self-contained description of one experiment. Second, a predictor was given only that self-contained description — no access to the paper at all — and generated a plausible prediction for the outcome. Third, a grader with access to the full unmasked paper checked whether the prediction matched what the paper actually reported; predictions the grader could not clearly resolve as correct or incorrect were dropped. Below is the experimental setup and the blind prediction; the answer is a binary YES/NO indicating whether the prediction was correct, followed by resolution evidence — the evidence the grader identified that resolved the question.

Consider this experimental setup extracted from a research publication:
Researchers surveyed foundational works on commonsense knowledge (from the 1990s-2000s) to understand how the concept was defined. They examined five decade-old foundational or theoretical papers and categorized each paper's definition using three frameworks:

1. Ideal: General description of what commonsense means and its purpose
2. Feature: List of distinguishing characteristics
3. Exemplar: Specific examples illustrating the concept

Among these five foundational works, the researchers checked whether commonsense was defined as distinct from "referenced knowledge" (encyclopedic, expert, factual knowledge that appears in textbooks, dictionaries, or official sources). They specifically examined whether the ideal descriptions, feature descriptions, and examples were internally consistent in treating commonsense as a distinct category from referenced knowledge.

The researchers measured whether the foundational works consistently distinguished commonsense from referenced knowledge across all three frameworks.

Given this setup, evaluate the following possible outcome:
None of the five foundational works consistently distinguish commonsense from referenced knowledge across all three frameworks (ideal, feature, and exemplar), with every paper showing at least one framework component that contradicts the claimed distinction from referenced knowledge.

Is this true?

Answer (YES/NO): NO